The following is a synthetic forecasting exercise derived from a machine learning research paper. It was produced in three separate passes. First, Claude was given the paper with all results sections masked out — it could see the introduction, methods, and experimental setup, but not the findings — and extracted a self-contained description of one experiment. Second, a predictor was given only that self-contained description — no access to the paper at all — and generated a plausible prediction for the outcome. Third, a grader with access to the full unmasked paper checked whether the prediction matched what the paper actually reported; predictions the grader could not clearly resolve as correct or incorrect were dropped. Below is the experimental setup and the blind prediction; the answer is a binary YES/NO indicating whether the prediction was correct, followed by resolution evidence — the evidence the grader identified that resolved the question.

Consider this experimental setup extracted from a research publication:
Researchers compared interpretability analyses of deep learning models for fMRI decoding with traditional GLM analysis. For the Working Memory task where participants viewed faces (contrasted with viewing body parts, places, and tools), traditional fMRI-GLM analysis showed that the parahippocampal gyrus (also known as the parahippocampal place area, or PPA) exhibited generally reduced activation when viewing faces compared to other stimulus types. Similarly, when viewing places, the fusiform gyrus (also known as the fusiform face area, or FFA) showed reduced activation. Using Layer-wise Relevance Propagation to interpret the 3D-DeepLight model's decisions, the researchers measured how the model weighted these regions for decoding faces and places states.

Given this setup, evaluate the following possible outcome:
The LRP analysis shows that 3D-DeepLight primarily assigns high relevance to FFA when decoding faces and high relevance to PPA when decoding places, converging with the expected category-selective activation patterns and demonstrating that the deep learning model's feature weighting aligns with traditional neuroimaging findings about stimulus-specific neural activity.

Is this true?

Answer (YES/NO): NO